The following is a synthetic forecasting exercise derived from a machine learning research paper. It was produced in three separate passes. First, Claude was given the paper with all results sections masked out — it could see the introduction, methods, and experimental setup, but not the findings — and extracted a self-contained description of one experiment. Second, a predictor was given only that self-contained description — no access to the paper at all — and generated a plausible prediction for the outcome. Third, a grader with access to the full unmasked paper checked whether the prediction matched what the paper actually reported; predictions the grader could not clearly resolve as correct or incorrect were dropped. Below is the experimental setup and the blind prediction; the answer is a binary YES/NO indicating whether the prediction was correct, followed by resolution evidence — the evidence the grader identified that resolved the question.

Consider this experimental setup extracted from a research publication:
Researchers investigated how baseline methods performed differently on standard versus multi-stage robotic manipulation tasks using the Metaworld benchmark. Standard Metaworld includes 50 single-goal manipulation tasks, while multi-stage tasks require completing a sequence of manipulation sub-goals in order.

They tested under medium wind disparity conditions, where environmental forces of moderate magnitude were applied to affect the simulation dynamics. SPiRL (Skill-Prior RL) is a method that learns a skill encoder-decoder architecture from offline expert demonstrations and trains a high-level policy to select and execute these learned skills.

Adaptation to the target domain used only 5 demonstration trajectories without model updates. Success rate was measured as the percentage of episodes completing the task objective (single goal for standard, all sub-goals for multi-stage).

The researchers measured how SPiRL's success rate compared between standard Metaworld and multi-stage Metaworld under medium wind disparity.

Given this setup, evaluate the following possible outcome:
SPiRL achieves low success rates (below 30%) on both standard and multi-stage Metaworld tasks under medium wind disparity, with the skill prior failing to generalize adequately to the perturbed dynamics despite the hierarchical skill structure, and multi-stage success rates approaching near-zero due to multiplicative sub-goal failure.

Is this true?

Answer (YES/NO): NO